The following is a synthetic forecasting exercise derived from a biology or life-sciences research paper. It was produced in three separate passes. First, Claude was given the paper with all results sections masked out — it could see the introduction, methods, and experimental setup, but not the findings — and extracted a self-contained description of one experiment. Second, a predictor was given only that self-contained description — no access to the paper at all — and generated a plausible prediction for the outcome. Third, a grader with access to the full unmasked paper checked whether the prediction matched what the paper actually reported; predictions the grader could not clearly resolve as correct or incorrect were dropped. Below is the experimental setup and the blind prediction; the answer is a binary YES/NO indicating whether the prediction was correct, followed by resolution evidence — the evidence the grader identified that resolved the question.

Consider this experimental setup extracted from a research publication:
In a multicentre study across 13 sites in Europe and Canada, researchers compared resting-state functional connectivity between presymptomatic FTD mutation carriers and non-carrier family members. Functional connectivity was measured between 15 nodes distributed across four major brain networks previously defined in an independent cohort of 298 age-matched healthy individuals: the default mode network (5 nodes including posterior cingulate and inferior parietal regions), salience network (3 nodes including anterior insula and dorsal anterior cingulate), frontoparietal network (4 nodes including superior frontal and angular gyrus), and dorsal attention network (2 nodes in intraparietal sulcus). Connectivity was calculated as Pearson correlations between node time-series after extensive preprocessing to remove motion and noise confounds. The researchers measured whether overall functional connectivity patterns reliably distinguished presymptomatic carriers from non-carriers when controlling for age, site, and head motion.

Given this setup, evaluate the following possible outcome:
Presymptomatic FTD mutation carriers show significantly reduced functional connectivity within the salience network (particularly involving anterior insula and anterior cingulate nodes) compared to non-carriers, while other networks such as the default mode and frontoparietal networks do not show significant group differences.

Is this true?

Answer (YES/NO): NO